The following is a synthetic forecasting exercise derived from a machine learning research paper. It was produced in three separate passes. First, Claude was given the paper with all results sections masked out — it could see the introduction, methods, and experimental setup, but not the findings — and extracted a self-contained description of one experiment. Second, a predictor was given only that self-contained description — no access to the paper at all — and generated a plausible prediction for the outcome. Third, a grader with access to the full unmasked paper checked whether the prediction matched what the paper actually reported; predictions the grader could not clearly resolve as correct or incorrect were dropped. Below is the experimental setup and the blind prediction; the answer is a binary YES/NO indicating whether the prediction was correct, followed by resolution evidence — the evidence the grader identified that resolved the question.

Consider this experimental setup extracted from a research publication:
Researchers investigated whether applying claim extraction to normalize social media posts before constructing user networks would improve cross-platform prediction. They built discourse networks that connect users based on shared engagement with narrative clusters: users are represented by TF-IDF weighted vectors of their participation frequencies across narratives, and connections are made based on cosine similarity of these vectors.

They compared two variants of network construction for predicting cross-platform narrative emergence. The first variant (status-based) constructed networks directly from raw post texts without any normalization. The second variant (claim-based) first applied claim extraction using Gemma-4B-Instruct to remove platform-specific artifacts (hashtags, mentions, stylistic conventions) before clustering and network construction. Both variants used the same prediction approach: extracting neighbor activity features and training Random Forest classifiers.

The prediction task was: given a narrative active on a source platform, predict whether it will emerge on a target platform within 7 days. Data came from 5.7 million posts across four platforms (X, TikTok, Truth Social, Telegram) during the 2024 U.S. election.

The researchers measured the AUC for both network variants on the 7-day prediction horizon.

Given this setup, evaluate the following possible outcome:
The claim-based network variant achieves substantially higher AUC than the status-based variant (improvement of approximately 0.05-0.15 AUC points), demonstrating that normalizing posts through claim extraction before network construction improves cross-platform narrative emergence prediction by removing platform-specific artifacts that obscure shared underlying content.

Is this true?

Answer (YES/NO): YES